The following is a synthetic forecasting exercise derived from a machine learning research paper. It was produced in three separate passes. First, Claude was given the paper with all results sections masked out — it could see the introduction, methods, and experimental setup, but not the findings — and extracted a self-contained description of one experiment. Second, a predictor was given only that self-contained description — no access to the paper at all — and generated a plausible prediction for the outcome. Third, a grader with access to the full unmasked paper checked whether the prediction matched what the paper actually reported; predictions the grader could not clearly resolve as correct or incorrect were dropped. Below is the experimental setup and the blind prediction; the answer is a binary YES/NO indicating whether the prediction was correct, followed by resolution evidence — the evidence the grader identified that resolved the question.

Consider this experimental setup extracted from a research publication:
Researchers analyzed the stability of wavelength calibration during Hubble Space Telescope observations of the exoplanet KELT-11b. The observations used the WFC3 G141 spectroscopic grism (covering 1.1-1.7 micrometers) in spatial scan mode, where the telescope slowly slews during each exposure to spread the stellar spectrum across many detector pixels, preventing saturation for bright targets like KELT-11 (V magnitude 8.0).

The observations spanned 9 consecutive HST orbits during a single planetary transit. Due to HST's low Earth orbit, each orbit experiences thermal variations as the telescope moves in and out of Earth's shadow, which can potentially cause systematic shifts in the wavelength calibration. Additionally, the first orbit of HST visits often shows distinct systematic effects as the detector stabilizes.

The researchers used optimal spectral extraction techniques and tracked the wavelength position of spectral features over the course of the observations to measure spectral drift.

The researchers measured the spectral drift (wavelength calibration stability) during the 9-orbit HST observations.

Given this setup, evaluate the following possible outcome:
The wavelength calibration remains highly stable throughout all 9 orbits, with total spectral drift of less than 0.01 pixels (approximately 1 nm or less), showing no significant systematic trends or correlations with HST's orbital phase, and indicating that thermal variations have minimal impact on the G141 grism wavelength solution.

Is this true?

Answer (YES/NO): NO